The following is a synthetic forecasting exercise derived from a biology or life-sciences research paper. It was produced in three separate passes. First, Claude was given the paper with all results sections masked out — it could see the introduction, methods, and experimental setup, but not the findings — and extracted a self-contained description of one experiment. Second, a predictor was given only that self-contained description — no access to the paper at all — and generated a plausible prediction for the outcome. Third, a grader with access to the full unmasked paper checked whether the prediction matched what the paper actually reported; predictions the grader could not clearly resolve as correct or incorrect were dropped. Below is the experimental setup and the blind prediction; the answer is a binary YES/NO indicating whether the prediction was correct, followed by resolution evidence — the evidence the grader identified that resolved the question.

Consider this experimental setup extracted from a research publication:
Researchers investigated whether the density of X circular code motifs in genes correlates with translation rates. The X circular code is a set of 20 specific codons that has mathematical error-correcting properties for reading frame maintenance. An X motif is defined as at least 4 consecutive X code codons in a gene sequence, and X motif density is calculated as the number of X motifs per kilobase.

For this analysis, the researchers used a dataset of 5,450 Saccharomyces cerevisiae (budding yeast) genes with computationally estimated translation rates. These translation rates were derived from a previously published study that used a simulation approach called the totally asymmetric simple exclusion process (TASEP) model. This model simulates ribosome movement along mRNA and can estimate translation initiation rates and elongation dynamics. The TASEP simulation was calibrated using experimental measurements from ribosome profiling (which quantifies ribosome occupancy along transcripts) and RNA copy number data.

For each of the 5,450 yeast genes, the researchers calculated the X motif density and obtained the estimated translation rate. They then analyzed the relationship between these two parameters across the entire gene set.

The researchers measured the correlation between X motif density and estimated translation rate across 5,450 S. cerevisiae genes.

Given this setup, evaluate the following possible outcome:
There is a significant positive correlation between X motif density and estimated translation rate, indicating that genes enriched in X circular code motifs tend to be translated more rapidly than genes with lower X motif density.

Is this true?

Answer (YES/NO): YES